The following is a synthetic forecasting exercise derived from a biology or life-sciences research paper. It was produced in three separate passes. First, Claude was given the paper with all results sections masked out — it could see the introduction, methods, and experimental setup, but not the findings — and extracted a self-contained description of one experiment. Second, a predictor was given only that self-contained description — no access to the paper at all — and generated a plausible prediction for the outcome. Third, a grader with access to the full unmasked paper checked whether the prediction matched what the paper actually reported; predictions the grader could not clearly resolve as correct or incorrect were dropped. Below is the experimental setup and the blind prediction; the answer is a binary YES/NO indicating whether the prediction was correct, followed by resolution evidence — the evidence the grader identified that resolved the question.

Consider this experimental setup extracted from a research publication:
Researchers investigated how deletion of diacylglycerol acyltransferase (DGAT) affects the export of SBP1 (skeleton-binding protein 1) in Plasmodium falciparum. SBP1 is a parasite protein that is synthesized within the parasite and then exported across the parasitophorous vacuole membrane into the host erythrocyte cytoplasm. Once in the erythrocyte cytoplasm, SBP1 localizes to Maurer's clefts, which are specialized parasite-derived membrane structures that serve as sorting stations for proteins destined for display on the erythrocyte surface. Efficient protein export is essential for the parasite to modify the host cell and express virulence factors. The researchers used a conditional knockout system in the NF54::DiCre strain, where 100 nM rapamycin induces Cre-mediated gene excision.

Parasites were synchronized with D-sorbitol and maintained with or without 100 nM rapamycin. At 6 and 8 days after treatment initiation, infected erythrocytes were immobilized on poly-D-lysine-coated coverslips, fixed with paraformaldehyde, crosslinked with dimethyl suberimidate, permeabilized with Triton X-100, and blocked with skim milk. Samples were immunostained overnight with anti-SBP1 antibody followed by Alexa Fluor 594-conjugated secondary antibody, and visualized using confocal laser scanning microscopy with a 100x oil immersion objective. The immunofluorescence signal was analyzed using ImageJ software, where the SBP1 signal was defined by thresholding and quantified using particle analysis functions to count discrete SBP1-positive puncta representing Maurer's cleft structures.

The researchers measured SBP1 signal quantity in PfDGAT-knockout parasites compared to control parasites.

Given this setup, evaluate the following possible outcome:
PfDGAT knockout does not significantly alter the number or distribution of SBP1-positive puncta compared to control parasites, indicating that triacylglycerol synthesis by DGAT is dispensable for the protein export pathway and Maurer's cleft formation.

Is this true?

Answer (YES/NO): NO